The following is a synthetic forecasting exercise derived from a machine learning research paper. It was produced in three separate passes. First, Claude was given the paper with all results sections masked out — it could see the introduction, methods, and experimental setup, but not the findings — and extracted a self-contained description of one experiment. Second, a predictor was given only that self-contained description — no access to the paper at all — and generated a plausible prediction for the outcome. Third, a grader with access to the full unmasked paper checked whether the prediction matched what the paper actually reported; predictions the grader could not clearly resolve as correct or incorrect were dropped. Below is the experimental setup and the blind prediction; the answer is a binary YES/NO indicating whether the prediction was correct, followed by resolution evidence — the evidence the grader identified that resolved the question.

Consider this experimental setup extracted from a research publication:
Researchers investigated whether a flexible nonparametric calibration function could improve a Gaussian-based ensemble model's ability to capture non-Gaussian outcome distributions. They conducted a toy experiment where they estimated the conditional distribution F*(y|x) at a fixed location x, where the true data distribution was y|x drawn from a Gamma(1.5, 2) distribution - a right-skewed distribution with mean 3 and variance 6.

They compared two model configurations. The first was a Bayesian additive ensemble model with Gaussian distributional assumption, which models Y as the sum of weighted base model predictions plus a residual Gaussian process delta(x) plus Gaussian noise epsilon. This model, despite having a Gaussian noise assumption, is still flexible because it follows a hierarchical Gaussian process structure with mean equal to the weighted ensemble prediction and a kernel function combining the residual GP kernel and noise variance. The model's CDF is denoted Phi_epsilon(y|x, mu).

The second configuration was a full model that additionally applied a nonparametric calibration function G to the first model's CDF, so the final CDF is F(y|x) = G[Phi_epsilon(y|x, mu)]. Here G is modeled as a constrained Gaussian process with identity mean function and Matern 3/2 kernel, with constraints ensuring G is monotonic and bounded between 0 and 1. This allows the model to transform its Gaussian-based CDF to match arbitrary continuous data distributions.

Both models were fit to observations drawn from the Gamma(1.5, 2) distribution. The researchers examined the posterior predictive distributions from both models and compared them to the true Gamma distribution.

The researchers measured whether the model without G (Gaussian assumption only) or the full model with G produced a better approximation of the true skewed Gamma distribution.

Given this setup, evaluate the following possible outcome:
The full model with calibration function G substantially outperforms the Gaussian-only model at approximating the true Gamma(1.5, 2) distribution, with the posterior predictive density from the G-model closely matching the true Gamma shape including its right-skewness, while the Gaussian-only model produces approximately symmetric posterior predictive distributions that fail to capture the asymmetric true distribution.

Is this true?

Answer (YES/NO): YES